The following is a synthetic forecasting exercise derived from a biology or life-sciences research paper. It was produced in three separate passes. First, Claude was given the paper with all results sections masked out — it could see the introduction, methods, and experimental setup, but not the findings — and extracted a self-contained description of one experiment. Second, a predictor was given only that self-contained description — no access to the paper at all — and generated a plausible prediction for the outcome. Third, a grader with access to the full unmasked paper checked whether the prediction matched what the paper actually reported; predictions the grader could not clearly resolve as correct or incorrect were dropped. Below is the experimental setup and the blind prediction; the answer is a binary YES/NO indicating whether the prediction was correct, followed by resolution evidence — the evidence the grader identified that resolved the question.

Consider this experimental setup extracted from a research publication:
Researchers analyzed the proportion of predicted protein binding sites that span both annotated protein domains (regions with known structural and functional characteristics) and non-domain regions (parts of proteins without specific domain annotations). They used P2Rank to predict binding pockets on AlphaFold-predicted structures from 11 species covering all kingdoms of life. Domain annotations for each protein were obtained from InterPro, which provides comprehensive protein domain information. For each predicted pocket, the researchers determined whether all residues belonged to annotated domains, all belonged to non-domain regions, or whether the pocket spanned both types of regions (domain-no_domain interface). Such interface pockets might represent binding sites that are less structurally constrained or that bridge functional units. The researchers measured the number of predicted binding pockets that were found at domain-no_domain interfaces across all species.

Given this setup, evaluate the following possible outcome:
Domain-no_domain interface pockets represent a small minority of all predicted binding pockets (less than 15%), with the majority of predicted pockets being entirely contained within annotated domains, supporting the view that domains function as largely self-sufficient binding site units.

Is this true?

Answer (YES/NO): YES